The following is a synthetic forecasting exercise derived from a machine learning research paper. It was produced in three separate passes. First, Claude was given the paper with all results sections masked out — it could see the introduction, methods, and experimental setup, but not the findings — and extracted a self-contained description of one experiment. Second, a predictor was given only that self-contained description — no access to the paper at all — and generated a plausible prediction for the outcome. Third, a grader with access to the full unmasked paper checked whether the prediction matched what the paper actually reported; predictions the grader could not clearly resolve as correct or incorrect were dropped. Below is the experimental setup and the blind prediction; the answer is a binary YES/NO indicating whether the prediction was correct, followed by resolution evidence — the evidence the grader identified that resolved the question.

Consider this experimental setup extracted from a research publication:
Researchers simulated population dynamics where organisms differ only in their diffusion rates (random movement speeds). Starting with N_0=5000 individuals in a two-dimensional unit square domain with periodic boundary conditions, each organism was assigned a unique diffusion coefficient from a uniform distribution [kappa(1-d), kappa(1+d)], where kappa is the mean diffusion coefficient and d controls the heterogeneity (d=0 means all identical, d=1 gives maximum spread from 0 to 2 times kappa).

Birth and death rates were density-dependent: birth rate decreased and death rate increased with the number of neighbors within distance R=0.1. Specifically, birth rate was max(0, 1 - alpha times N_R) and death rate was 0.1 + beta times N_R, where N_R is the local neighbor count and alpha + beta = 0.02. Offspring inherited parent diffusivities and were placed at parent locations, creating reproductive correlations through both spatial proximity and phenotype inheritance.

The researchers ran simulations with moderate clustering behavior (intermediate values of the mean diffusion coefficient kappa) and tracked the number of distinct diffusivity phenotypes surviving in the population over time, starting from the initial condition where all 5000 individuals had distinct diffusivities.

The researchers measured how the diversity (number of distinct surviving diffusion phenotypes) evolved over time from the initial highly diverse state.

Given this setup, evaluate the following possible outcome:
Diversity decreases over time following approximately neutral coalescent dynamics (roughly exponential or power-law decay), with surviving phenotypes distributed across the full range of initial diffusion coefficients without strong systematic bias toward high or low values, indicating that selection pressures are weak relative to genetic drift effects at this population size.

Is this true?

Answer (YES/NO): NO